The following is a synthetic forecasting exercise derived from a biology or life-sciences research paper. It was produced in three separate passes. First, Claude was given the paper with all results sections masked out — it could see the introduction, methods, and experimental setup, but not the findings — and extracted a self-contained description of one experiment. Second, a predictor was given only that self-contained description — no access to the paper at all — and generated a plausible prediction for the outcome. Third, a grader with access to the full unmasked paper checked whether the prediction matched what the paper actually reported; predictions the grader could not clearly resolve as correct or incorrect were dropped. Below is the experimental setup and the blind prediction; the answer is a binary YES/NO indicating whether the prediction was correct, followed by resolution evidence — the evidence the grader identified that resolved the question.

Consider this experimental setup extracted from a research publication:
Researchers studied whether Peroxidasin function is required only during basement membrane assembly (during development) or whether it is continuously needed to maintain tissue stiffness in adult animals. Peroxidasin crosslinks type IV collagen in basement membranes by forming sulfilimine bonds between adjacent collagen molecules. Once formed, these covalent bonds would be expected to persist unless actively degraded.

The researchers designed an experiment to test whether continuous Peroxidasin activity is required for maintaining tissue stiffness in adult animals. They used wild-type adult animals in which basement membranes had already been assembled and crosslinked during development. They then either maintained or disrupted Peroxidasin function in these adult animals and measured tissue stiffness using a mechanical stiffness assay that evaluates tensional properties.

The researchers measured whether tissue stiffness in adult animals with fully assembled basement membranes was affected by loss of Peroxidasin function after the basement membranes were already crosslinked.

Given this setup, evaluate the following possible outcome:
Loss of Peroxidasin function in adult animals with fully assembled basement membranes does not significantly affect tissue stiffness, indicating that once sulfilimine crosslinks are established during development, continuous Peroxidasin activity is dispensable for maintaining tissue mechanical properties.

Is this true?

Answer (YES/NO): NO